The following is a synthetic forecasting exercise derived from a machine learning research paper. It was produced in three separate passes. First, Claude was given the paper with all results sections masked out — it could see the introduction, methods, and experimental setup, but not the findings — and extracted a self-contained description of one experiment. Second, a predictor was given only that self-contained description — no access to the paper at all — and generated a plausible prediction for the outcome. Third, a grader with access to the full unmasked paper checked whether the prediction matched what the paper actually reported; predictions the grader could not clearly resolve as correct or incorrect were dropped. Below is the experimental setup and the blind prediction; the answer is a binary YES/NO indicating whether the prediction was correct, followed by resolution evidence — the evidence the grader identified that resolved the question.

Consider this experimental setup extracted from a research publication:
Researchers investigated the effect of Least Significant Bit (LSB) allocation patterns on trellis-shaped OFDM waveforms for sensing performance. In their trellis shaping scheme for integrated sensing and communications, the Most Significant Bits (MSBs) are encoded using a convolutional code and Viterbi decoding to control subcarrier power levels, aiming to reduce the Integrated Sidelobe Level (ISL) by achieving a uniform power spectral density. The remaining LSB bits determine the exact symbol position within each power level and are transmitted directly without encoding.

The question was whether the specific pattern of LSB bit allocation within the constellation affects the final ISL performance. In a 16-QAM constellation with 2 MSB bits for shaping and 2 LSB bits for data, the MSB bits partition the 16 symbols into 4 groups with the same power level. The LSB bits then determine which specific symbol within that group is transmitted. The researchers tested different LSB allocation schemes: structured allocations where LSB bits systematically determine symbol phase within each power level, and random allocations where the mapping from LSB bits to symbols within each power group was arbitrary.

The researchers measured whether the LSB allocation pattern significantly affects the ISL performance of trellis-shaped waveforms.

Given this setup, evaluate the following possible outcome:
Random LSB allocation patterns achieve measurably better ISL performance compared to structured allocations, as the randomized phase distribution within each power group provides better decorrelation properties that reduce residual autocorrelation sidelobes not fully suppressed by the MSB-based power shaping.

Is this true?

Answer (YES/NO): NO